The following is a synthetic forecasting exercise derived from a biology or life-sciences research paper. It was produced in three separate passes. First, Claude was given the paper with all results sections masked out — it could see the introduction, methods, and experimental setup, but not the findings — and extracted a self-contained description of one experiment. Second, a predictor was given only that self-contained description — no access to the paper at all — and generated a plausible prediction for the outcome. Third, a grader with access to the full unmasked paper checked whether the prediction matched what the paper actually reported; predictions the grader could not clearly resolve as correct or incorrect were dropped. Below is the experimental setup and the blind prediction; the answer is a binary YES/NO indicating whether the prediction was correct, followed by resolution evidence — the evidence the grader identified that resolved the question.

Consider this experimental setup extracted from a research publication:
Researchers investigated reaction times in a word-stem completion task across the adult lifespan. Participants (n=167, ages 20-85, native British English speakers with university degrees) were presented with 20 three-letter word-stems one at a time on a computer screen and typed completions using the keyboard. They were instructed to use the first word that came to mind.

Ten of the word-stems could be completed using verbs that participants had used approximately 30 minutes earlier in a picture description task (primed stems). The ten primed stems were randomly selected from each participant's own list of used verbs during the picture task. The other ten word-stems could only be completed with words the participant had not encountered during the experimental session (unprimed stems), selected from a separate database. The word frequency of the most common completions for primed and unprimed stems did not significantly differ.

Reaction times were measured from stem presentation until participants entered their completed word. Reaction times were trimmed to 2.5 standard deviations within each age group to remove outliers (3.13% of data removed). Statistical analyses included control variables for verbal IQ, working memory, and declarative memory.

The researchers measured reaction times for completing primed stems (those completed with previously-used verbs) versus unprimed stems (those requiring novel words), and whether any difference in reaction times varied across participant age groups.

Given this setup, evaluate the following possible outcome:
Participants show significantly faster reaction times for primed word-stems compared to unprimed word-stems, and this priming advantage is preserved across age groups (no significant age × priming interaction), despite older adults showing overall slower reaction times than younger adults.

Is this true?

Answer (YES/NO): YES